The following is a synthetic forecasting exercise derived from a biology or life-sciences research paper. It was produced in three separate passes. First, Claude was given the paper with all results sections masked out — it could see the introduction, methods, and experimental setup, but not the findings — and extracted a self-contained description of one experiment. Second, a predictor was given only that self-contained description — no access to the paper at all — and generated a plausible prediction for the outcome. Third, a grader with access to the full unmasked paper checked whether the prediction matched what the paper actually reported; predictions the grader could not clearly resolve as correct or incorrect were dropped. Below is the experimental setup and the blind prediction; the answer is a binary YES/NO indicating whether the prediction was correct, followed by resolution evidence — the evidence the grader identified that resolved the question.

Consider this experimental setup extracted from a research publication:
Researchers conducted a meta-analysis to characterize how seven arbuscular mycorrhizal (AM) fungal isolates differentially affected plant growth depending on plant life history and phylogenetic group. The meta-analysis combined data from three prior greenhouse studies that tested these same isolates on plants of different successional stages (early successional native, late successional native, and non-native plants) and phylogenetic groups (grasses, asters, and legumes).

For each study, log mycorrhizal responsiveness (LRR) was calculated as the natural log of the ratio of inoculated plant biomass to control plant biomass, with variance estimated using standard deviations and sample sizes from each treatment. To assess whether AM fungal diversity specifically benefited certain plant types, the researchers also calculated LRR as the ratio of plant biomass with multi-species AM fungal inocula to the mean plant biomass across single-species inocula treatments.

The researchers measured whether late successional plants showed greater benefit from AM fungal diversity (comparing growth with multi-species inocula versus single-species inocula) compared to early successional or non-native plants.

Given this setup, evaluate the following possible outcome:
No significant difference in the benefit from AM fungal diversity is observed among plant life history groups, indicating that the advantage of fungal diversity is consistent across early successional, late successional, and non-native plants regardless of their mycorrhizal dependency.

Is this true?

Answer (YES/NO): YES